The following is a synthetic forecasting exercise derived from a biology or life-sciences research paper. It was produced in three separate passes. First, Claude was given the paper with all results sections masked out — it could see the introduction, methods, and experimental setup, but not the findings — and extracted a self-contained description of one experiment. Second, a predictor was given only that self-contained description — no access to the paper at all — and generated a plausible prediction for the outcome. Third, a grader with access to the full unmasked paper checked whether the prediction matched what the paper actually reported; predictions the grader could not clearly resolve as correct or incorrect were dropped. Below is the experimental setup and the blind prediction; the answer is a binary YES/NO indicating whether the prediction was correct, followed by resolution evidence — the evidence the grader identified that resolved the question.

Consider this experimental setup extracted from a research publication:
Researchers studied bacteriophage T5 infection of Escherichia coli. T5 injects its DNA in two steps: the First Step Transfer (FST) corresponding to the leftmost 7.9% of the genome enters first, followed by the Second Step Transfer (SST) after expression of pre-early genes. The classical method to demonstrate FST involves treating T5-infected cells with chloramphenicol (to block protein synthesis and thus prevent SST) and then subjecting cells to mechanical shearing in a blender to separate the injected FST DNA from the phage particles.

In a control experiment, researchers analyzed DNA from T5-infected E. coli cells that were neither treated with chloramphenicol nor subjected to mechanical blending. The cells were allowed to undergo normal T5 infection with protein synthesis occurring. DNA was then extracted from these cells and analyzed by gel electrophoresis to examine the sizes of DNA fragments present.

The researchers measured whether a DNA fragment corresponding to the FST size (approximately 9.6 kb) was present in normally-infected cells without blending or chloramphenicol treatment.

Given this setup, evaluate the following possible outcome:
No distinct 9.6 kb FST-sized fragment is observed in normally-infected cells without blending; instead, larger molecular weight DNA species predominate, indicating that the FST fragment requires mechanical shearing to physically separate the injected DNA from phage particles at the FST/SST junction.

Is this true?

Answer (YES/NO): NO